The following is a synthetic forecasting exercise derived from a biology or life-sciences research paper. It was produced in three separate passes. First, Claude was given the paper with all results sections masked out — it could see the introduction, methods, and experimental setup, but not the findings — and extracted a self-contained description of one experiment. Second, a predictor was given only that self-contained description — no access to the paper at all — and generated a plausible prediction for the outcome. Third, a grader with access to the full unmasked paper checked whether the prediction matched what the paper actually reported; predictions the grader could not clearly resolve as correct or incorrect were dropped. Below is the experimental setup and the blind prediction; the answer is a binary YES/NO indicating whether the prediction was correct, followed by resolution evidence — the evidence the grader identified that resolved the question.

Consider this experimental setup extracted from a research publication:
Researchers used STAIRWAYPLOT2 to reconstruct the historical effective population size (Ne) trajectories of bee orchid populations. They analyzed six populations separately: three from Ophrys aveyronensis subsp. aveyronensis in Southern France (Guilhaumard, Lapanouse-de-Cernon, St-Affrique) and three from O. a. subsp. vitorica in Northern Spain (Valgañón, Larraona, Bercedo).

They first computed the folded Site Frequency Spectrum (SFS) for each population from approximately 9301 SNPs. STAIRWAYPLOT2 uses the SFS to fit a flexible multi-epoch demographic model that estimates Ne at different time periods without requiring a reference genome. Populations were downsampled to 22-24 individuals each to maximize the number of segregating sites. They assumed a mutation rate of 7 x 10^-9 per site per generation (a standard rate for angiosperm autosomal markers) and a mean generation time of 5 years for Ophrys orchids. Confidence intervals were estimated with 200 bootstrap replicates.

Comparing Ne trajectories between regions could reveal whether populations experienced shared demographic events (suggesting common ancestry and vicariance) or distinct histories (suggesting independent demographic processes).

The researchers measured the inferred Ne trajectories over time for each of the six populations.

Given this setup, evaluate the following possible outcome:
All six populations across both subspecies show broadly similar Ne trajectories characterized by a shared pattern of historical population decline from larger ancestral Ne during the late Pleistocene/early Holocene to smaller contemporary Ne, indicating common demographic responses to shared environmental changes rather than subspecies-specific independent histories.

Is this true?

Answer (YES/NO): YES